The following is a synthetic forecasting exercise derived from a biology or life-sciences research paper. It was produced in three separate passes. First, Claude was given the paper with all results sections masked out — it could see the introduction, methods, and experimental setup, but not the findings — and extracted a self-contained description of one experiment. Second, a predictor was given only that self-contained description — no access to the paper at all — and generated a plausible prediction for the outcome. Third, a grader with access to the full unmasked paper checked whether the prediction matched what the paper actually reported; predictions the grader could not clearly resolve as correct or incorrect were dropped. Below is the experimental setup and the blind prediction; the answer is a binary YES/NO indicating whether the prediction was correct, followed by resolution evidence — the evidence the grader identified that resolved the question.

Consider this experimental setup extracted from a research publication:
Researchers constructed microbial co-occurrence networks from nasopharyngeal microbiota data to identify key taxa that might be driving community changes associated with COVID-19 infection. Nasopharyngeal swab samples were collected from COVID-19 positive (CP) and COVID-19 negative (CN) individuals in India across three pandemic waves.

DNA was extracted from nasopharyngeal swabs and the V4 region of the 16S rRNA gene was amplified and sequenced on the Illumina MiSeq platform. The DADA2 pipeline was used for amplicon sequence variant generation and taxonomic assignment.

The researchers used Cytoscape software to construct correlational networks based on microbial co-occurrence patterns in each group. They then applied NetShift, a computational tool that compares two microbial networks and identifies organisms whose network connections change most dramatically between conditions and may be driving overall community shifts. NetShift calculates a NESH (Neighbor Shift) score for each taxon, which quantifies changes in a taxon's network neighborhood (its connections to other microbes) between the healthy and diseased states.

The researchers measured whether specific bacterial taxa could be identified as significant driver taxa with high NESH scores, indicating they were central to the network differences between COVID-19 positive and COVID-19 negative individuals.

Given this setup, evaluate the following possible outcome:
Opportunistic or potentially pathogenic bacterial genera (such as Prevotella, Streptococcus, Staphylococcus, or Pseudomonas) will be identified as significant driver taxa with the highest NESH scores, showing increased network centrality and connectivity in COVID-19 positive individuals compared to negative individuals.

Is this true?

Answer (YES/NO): NO